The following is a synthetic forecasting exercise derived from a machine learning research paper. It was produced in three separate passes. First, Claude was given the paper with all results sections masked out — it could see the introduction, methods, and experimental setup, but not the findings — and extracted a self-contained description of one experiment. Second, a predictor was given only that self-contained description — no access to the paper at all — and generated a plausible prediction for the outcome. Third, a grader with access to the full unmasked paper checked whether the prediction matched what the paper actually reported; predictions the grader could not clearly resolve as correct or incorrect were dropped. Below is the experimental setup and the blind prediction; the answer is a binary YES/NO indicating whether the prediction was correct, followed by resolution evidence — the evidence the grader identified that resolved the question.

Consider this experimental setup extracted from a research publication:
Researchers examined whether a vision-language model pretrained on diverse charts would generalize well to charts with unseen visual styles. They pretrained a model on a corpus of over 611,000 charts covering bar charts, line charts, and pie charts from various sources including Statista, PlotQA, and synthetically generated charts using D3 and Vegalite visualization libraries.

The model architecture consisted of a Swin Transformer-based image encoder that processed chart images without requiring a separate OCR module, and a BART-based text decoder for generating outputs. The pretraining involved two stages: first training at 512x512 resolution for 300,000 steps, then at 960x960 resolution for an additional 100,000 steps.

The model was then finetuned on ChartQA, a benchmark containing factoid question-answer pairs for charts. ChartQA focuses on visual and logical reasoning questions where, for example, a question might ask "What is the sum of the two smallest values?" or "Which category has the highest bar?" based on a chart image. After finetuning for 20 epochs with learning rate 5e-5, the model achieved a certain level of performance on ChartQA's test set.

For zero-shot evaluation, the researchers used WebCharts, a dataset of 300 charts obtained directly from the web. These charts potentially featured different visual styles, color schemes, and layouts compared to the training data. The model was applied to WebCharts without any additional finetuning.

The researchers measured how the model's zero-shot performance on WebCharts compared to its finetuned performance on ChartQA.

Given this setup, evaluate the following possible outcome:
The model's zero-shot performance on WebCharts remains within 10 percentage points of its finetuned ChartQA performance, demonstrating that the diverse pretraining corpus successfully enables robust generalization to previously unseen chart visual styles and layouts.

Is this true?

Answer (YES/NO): NO